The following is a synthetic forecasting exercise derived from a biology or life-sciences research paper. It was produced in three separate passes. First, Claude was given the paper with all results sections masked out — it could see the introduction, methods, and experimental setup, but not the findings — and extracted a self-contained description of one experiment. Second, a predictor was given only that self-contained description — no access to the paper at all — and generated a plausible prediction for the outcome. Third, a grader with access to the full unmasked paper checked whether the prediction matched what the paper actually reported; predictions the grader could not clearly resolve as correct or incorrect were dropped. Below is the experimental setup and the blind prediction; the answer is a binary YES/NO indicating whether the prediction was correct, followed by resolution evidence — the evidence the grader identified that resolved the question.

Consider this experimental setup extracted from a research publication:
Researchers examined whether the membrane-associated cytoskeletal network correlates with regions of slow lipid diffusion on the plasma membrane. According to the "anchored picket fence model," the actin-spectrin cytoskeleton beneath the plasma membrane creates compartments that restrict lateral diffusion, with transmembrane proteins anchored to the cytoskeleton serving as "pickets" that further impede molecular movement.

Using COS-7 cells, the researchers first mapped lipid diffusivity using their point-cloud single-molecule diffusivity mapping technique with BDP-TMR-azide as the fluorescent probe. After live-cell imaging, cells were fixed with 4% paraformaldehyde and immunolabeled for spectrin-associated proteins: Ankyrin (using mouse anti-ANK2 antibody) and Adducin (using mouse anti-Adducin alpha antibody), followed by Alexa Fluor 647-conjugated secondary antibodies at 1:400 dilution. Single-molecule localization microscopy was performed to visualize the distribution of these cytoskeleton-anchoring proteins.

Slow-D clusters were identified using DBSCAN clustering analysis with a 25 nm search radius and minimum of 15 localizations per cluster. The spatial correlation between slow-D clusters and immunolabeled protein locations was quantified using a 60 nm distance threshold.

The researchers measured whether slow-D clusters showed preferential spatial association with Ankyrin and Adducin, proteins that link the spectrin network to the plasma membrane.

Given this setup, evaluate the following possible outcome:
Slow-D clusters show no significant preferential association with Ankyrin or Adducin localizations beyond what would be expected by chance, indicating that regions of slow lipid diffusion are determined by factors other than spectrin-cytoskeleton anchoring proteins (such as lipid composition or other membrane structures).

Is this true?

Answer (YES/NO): NO